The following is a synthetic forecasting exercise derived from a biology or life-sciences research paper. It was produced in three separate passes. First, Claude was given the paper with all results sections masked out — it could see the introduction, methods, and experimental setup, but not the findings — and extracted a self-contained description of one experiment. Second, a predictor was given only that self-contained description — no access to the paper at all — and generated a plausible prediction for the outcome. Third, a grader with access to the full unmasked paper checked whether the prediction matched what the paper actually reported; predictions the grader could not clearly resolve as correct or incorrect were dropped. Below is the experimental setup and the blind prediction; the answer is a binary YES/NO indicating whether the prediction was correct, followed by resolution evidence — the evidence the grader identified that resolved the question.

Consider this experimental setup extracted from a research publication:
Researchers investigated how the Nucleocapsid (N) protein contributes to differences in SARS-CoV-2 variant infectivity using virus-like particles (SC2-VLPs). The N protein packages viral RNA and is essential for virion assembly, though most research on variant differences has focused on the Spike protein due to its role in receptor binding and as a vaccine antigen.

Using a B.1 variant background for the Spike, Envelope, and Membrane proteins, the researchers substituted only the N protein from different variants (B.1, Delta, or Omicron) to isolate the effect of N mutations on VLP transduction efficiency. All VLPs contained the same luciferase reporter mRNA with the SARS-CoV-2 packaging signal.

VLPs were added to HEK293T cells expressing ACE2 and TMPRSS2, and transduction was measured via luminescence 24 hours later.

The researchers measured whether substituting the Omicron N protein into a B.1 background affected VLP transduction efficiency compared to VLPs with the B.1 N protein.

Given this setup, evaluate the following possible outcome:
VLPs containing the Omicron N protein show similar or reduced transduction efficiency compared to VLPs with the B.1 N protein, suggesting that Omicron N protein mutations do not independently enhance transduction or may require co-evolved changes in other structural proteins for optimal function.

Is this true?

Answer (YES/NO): NO